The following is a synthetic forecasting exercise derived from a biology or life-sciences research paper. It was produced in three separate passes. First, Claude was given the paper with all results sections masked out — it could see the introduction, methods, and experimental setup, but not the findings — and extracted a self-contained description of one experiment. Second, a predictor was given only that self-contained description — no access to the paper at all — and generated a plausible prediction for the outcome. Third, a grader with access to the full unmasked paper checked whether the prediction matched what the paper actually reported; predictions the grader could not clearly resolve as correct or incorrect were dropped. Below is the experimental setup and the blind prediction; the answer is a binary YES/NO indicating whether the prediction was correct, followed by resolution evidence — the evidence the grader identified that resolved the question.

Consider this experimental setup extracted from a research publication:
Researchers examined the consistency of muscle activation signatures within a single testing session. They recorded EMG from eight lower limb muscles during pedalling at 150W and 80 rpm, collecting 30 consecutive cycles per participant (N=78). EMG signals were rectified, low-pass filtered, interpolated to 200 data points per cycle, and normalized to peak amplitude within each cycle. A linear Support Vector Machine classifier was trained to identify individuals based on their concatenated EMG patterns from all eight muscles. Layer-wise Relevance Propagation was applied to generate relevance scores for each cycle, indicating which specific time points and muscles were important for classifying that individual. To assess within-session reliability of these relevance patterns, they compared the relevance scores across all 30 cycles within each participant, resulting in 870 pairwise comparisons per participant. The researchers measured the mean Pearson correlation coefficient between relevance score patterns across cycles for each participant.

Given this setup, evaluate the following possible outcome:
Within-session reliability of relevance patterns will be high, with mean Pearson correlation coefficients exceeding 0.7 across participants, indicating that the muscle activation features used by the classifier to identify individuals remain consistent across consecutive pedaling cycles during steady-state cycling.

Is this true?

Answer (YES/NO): YES